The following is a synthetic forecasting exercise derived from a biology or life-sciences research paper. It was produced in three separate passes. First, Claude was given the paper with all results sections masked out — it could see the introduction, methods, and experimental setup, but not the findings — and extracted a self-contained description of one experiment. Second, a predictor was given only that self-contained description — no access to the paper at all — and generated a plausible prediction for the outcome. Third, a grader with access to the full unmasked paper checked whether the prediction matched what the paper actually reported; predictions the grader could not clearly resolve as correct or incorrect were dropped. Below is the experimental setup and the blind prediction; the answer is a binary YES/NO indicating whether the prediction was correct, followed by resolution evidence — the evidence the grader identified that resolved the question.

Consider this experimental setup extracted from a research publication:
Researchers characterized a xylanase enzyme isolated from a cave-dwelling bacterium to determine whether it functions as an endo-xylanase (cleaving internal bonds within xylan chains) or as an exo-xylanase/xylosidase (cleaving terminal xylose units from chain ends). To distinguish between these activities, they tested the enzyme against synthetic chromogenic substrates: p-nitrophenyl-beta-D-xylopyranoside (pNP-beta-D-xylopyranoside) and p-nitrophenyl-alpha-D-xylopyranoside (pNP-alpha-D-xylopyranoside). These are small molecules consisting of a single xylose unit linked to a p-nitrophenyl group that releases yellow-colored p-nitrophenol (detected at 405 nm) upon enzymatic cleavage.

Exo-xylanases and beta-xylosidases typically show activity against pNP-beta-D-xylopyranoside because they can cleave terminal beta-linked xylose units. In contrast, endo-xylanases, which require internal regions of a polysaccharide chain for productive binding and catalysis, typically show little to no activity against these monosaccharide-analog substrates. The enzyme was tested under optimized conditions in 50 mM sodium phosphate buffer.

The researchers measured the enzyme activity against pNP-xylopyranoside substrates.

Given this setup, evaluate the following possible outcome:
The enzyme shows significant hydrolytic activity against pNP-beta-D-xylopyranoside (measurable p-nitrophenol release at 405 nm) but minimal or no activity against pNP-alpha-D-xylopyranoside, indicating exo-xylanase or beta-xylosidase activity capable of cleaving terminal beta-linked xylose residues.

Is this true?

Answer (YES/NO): NO